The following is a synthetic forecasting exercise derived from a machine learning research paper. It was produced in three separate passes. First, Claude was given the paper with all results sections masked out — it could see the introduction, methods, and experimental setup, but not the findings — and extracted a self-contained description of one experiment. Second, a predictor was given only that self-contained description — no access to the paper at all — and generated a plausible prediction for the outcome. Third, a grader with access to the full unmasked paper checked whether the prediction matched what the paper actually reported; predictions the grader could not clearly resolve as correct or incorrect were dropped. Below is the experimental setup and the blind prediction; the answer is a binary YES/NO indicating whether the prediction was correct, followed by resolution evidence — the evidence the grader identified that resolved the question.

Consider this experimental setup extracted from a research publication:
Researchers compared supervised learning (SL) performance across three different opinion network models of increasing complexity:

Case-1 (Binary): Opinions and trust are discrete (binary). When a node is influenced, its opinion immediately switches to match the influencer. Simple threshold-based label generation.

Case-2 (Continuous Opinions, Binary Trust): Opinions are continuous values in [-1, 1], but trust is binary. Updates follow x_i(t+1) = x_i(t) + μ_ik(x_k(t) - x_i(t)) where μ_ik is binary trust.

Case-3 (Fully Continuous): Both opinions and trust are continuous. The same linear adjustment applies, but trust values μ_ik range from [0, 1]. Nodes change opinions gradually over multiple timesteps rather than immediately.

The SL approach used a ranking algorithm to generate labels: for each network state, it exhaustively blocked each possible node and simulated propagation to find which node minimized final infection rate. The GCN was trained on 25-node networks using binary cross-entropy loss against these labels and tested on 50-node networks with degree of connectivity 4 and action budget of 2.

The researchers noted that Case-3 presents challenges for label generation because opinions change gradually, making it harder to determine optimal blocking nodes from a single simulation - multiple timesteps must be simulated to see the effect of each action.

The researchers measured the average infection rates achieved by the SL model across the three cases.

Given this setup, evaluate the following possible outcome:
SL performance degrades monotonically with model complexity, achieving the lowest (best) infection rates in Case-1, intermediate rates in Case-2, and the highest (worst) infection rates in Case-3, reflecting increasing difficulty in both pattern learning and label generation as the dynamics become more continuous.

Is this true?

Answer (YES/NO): NO